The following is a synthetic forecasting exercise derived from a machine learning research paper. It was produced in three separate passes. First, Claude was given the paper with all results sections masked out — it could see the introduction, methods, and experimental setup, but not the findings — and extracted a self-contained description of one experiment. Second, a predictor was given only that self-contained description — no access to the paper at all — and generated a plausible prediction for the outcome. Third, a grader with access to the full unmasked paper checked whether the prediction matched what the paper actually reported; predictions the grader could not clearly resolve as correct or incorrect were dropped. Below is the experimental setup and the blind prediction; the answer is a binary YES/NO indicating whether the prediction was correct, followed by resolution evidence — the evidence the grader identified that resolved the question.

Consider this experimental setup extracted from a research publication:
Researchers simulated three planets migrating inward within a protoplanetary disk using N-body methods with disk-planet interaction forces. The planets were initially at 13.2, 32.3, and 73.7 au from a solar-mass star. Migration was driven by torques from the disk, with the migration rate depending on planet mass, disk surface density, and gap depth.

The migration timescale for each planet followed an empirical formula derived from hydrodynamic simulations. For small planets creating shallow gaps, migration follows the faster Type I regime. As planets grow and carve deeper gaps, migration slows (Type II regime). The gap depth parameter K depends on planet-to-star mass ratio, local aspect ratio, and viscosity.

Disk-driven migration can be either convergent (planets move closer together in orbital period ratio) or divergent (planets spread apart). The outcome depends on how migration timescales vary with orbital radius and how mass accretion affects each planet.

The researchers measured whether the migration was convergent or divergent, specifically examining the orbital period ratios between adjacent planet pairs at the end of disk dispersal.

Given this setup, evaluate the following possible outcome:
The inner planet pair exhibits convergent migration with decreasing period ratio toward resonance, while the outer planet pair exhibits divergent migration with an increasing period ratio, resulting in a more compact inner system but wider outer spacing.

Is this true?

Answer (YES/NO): NO